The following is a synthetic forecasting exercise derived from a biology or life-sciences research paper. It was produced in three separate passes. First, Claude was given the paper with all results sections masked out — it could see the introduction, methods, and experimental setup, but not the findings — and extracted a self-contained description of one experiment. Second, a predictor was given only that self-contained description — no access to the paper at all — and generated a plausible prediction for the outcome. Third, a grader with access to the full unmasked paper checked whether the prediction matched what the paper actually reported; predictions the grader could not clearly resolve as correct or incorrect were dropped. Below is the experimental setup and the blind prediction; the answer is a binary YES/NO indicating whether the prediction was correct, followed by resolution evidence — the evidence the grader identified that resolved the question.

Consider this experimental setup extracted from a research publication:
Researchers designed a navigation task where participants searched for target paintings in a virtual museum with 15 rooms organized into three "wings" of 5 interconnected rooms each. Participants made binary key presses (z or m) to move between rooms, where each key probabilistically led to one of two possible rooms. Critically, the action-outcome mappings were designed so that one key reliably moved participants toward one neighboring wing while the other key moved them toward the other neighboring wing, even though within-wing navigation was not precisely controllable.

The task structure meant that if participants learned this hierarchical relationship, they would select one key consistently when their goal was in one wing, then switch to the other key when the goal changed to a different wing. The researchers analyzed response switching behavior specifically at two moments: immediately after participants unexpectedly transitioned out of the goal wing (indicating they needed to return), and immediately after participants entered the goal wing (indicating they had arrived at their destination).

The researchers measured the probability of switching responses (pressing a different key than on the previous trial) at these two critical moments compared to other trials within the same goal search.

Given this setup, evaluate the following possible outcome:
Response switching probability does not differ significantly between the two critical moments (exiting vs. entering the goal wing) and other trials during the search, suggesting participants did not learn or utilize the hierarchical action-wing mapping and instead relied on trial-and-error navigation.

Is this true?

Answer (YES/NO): NO